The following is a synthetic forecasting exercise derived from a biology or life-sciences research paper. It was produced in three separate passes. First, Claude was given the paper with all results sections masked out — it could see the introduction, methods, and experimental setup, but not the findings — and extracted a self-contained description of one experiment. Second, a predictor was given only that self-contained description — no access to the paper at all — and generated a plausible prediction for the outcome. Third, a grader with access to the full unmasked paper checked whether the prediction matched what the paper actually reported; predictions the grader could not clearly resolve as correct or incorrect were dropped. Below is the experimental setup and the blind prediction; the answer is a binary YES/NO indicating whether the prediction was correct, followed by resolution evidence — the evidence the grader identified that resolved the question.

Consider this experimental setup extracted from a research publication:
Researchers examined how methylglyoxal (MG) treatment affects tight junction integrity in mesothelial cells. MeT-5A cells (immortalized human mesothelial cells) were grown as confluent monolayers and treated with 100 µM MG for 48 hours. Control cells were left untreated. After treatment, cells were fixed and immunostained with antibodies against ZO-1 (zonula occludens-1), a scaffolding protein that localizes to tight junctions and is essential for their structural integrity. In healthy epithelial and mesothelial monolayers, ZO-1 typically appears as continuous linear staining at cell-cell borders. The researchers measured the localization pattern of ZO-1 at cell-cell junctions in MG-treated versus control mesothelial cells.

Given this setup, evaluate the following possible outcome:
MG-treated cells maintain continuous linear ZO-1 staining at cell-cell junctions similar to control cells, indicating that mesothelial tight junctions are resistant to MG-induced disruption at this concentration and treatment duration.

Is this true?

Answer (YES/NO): NO